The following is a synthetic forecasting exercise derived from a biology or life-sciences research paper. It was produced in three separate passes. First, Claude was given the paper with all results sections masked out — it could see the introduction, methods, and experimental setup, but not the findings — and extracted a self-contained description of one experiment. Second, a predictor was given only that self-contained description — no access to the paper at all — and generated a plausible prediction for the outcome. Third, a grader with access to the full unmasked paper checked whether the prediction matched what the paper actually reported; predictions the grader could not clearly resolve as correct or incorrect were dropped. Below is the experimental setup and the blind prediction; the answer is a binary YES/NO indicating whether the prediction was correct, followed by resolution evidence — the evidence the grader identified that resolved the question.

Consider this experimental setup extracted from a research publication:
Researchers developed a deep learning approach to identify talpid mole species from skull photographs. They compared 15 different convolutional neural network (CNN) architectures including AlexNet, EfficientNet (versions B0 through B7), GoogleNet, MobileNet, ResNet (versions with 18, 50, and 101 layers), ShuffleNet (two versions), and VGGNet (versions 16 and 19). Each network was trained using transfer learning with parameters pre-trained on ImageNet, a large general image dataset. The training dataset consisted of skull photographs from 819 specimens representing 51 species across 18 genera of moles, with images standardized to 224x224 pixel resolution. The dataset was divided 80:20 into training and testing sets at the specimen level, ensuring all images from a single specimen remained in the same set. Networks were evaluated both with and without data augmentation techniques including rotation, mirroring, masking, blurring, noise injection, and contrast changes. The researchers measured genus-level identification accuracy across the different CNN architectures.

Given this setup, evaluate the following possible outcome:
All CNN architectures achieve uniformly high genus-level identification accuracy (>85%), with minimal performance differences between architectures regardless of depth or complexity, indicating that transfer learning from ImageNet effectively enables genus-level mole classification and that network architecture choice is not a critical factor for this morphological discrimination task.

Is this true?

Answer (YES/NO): NO